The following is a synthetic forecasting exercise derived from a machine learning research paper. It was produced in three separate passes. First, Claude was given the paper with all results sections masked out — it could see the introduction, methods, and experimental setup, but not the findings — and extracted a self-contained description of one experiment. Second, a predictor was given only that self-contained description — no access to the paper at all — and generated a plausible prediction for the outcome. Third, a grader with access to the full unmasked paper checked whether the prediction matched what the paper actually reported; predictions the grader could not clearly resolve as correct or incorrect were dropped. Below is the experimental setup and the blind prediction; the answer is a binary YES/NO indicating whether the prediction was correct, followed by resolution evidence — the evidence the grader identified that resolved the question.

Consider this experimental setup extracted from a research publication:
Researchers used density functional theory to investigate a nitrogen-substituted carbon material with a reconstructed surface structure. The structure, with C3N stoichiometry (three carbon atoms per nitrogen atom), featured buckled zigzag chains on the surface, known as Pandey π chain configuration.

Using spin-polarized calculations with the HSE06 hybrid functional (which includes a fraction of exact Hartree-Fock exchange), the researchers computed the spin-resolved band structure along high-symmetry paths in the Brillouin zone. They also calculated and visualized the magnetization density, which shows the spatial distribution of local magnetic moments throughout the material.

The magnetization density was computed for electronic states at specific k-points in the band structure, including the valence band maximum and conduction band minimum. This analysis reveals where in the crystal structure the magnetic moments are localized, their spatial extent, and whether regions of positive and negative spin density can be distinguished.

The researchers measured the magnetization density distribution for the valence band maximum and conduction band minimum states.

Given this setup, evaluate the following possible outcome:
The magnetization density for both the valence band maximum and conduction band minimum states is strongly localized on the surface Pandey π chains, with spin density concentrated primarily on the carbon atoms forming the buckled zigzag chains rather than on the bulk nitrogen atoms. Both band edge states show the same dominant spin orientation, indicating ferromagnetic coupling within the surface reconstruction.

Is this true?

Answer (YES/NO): NO